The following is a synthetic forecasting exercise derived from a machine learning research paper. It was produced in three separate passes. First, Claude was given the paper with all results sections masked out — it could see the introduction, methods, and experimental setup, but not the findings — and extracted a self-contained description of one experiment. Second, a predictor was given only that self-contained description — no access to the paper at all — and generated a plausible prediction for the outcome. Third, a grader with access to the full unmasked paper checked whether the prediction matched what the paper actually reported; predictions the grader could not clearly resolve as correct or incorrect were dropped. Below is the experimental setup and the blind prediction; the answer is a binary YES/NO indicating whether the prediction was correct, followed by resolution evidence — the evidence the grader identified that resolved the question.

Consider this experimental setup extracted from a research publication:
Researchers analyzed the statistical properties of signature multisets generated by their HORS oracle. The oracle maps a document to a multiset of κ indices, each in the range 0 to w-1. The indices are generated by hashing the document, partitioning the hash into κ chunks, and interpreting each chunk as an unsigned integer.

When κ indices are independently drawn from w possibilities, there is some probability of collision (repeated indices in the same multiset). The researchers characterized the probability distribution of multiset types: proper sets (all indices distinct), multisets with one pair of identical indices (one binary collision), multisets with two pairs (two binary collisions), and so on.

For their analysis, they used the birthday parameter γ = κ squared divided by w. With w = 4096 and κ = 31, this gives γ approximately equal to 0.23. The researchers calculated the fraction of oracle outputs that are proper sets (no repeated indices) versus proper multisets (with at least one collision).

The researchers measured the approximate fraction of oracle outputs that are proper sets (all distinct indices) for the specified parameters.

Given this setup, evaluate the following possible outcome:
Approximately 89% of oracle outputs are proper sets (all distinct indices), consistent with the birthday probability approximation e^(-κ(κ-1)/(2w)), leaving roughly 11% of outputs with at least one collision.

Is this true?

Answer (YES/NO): NO